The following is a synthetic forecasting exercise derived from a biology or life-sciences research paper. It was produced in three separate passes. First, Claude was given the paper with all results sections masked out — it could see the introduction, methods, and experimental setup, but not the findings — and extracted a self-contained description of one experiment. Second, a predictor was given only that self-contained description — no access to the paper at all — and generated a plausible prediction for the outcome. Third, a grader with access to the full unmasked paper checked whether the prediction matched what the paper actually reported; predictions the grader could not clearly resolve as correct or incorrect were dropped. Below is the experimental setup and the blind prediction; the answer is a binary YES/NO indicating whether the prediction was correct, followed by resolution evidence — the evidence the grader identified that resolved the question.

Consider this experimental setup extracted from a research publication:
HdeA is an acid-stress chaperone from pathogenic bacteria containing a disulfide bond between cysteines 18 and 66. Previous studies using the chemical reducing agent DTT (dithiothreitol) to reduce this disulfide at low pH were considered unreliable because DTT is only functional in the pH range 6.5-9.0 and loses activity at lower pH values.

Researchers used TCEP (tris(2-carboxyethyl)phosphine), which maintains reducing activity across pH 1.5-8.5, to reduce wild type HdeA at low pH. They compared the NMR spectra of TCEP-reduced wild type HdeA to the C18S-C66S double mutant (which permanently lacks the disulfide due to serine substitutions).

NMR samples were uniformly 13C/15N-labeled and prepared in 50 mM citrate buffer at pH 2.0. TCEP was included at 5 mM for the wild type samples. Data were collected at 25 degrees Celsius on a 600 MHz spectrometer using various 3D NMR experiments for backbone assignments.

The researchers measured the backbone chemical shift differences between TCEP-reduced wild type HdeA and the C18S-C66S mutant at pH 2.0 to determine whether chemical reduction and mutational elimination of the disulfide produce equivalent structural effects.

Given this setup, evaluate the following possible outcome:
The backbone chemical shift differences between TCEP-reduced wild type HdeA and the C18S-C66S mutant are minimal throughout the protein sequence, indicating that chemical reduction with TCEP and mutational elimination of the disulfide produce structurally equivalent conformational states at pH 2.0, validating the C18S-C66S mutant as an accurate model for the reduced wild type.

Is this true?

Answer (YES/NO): NO